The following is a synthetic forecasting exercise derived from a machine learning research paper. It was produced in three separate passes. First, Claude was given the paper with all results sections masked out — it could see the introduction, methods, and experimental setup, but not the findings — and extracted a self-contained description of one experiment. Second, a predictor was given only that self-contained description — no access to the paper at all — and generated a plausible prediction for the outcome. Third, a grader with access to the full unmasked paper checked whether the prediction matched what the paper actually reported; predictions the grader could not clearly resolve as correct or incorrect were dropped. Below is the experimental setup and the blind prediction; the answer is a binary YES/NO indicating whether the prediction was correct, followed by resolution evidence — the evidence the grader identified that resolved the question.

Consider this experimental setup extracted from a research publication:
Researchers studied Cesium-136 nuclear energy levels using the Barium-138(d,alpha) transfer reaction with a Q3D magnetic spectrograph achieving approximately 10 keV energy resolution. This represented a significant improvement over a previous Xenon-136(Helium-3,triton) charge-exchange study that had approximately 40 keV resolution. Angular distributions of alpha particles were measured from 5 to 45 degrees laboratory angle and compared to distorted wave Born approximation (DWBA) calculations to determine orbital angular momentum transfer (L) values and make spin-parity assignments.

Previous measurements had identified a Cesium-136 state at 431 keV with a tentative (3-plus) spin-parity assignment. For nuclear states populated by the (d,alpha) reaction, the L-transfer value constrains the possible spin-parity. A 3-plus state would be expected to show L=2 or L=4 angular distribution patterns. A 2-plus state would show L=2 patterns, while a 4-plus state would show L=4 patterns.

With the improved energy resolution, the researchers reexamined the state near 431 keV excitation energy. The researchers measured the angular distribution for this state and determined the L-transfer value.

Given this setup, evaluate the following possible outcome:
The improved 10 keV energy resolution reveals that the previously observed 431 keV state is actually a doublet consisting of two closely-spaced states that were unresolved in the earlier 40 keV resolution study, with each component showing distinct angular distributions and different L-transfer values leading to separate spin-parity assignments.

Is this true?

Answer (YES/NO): NO